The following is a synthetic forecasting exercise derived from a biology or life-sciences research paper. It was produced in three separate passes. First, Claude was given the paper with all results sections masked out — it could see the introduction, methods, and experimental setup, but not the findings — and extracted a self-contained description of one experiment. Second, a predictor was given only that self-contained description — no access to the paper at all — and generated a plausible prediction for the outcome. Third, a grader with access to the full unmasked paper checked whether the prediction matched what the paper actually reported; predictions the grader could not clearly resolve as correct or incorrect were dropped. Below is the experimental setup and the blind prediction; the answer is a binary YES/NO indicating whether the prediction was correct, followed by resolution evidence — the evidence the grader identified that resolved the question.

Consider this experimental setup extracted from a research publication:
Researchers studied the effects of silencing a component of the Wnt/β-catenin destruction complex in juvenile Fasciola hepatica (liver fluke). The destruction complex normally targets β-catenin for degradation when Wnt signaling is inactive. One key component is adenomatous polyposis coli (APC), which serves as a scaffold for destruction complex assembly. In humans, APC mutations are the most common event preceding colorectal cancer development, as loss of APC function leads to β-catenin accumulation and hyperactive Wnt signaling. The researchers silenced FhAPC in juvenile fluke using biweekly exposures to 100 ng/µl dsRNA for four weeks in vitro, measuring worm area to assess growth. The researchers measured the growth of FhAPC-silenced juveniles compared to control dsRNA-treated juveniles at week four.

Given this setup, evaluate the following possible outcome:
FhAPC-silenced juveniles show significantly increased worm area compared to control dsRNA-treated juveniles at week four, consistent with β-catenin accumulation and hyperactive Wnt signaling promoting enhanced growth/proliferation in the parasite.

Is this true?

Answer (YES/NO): YES